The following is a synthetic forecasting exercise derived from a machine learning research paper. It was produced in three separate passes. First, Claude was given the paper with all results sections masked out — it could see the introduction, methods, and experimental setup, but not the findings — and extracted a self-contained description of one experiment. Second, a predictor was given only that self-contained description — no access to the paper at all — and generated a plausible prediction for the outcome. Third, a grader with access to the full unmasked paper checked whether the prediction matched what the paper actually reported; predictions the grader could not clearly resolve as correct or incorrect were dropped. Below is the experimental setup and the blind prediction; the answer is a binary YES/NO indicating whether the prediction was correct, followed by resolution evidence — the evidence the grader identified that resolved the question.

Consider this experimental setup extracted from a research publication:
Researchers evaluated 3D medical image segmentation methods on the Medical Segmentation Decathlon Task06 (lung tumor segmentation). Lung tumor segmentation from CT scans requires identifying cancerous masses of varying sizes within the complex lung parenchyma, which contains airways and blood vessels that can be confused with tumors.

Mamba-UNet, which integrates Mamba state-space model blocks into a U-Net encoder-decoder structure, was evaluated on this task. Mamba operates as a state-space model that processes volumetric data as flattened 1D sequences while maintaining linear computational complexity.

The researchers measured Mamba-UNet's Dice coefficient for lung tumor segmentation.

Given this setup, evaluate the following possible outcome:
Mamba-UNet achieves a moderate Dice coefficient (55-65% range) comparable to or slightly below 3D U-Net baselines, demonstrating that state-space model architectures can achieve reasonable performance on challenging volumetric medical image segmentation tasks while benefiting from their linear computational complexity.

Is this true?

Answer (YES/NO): NO